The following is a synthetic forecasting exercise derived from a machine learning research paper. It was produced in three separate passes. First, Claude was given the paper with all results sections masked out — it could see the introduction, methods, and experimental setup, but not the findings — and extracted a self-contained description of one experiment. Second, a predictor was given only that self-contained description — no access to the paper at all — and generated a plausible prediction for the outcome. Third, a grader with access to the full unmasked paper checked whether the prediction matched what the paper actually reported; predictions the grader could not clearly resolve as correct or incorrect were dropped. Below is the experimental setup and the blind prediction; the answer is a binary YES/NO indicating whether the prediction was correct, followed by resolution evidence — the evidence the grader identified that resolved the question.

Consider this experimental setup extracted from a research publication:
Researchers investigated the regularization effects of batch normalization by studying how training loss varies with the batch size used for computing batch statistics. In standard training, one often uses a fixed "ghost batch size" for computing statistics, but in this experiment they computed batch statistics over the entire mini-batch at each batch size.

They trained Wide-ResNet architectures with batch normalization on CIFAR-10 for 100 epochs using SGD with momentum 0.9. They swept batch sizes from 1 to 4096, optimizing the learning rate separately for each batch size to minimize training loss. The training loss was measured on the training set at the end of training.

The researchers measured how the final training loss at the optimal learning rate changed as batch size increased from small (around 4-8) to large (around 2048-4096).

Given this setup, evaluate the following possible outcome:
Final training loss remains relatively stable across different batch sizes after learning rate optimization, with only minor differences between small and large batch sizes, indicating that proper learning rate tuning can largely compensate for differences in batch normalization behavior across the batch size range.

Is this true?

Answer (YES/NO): NO